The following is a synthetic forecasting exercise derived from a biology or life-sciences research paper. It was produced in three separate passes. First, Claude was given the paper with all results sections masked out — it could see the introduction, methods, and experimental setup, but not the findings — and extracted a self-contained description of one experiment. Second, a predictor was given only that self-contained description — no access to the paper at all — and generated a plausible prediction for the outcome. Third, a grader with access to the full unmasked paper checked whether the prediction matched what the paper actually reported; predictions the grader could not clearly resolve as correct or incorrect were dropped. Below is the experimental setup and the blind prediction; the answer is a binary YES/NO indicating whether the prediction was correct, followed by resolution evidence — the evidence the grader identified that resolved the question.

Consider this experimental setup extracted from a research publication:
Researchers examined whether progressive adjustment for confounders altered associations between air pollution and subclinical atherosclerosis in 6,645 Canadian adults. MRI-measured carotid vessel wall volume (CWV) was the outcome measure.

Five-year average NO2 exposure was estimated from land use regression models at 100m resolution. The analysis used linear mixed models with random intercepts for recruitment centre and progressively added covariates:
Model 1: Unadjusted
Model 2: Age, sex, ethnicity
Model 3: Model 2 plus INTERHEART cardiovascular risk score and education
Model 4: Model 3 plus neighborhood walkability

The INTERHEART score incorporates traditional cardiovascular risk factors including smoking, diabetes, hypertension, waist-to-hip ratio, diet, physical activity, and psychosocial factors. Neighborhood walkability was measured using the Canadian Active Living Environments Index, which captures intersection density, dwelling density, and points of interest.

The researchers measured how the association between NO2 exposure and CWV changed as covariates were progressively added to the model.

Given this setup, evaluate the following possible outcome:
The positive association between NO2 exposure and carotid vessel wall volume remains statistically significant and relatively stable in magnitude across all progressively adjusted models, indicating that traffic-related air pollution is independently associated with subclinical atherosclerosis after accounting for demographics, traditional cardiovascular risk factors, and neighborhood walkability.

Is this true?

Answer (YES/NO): NO